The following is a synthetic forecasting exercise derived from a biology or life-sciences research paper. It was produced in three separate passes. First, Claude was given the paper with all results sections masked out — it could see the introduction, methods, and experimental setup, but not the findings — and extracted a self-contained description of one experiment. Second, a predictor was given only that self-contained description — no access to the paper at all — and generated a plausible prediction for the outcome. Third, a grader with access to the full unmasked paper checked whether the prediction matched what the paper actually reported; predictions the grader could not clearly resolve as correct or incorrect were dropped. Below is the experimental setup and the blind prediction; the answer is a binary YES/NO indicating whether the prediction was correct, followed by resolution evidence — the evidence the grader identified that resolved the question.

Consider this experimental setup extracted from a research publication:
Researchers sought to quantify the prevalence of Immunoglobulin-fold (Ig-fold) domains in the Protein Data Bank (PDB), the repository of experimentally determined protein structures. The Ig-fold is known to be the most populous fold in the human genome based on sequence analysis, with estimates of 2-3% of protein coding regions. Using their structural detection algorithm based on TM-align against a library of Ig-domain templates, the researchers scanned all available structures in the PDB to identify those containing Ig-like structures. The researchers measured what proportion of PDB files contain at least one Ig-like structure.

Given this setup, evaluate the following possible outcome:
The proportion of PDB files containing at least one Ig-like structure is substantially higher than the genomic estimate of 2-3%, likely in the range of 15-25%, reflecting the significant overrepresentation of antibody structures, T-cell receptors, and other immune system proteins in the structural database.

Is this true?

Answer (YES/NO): NO